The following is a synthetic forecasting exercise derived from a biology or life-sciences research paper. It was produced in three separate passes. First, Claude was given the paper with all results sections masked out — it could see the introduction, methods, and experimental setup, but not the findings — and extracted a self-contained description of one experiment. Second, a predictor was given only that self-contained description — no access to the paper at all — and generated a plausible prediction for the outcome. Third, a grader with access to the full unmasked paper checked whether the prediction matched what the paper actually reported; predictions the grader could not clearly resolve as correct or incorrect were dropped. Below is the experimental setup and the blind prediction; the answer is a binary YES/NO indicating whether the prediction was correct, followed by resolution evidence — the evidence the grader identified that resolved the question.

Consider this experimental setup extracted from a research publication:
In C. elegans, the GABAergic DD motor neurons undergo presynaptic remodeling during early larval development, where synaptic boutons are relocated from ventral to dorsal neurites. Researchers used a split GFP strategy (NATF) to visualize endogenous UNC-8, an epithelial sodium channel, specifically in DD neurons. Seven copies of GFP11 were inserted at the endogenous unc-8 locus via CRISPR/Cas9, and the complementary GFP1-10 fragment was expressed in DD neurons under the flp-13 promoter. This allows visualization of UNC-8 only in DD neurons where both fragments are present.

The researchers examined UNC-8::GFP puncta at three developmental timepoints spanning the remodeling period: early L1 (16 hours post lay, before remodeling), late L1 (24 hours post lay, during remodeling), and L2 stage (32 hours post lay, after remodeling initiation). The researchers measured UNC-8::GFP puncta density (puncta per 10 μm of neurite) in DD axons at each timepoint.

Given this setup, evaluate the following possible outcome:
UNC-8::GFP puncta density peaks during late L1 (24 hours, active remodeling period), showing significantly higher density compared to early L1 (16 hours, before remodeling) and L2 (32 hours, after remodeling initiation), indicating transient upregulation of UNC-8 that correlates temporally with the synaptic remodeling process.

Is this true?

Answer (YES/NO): NO